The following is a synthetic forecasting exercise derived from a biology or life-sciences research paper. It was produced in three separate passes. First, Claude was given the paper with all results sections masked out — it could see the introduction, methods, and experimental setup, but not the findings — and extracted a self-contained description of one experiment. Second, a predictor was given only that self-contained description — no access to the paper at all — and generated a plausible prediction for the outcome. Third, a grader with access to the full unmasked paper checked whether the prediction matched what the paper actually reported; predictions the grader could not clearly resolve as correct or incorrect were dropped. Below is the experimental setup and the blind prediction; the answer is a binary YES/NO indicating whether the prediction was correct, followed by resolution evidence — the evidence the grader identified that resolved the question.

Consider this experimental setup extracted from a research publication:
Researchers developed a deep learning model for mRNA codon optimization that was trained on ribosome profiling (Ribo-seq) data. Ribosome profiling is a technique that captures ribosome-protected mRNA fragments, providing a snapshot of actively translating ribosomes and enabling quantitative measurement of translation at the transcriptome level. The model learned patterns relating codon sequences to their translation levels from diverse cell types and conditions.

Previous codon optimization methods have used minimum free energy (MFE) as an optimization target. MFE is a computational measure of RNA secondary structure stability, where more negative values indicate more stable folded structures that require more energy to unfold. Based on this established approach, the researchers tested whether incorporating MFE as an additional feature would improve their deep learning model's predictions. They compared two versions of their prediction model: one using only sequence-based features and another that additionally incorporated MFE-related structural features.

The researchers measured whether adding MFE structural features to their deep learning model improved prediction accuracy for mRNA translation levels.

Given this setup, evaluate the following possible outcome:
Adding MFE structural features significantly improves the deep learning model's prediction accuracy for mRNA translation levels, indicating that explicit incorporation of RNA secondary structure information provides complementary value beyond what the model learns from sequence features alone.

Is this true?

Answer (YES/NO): NO